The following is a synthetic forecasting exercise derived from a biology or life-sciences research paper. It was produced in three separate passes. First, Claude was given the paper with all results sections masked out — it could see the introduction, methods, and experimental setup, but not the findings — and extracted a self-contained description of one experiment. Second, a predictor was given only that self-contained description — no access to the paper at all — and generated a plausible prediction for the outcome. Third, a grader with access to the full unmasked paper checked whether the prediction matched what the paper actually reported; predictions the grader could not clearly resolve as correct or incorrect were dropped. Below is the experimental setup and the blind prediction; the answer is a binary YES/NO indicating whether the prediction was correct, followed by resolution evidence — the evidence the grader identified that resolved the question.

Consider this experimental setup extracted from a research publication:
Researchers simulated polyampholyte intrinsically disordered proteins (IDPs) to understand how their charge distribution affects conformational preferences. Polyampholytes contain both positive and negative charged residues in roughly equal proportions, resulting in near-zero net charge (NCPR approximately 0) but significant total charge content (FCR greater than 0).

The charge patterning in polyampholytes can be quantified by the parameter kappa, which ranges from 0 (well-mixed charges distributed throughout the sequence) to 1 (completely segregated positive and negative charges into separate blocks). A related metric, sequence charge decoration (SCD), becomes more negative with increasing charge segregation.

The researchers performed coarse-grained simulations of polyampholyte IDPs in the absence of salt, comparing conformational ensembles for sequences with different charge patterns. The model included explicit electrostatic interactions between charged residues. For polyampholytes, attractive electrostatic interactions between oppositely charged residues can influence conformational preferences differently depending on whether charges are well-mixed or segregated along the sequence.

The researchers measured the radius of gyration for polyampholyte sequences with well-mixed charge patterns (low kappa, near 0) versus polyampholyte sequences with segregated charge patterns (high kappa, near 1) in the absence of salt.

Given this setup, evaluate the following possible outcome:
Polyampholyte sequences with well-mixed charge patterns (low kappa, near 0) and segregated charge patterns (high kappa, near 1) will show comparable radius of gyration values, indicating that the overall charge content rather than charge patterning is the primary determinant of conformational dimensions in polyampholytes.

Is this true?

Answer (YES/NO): NO